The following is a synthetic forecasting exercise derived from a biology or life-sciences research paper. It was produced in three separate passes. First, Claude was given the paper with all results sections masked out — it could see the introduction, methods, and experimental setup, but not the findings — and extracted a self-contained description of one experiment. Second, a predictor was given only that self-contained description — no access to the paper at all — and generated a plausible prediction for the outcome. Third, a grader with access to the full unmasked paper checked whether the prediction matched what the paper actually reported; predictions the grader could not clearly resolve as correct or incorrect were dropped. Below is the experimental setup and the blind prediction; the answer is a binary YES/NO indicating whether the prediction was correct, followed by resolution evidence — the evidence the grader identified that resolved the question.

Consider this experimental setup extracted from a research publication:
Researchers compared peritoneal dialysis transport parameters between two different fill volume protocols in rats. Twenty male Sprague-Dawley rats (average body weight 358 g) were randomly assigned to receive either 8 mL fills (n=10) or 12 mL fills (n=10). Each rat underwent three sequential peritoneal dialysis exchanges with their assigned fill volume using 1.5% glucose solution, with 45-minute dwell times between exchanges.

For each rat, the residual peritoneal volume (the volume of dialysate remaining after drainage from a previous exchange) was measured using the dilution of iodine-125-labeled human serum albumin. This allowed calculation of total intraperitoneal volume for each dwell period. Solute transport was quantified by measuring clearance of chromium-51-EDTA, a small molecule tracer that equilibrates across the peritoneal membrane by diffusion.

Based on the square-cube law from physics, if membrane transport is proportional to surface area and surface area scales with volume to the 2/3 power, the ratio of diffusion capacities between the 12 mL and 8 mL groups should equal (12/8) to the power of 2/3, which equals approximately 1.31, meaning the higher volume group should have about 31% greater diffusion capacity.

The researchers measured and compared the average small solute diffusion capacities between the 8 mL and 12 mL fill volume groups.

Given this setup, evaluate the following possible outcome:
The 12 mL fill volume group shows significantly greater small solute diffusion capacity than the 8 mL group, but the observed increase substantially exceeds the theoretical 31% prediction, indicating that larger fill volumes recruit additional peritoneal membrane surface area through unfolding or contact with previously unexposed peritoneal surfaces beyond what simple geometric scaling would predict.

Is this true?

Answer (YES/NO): NO